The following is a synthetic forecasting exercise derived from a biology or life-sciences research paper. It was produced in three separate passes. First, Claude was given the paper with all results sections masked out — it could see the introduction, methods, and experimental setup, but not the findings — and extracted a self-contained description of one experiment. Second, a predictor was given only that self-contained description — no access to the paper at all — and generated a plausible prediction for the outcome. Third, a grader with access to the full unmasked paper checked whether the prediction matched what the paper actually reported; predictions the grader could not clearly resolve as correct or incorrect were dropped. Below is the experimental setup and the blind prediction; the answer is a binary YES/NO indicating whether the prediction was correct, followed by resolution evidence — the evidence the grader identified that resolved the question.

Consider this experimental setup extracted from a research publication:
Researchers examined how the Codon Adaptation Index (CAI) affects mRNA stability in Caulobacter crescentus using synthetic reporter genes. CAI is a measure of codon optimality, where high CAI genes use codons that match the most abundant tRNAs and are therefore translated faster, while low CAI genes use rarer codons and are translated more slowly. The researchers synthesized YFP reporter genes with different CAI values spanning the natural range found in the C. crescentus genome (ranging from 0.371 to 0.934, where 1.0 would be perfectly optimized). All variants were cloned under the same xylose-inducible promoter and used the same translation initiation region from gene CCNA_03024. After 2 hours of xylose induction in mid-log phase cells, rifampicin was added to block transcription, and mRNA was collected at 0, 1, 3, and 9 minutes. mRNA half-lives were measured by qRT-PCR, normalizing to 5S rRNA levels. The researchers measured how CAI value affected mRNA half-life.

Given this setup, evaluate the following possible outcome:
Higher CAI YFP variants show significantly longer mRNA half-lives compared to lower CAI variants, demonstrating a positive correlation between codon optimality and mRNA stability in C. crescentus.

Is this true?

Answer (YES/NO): NO